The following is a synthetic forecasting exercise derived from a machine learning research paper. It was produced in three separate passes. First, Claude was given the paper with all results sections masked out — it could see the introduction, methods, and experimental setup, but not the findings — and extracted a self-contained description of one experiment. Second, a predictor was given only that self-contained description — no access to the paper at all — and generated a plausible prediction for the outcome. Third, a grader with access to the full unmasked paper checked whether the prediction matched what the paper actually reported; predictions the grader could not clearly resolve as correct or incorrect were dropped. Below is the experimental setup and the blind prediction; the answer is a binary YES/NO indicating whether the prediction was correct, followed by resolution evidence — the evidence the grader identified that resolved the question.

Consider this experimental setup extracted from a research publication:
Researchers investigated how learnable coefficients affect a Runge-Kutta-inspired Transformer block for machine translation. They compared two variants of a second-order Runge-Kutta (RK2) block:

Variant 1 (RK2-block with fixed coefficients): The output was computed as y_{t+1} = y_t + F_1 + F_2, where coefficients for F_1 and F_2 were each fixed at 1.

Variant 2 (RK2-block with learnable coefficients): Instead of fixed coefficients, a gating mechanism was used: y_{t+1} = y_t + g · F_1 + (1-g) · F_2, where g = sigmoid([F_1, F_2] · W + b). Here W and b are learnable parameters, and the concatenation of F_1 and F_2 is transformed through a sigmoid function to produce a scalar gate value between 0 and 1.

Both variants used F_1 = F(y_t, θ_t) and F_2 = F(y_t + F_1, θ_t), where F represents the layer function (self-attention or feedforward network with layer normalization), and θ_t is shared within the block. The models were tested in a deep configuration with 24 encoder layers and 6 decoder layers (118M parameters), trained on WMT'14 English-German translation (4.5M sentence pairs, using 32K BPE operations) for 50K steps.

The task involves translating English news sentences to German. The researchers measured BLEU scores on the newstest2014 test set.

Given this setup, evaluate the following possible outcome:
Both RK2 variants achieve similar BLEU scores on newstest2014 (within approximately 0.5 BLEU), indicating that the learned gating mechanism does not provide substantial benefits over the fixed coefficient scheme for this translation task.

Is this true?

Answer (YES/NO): NO